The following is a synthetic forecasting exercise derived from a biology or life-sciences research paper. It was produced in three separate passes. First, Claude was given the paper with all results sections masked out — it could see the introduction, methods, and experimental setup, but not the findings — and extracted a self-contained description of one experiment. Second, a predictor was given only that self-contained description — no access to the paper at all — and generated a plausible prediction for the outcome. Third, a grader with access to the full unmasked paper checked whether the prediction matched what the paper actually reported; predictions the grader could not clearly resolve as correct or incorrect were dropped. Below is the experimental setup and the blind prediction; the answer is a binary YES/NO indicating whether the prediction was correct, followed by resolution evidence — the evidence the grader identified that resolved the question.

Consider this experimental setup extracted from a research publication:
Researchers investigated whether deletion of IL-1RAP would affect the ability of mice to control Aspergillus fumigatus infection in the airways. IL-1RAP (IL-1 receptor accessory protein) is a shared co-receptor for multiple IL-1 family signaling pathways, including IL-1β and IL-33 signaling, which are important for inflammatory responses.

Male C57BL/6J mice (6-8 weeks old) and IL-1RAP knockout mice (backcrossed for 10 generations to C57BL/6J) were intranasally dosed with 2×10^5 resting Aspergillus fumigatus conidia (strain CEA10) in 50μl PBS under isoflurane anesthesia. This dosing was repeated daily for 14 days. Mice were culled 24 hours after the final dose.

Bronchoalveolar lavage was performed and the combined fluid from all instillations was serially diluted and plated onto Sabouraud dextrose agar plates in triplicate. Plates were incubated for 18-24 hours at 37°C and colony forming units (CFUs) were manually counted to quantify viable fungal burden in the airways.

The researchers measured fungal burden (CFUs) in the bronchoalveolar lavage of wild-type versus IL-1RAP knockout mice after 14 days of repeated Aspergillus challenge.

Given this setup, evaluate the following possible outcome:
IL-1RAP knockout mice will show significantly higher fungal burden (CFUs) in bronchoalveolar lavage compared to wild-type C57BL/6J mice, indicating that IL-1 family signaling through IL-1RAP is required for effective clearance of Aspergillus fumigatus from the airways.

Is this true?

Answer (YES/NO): NO